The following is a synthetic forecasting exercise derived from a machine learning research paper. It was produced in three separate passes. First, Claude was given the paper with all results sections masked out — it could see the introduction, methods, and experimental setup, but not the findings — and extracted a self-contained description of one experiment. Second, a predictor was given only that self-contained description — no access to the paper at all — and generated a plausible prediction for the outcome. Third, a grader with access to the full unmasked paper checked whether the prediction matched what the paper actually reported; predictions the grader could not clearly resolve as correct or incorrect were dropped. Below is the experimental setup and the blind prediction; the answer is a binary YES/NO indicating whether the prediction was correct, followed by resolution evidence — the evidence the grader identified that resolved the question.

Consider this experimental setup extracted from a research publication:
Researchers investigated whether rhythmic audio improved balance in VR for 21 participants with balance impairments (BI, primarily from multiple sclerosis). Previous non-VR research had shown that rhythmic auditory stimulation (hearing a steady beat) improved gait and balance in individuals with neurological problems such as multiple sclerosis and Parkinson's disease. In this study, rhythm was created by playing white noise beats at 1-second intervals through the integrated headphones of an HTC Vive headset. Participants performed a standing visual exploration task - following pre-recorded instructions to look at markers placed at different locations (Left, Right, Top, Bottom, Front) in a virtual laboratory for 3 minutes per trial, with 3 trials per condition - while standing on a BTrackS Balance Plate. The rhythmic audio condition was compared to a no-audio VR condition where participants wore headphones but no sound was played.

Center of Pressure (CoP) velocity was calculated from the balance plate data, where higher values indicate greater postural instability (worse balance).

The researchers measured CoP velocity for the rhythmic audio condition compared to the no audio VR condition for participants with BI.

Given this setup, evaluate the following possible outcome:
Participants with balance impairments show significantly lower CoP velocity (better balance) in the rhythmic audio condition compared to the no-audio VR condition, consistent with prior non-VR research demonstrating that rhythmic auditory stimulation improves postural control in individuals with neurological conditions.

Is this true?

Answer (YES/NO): YES